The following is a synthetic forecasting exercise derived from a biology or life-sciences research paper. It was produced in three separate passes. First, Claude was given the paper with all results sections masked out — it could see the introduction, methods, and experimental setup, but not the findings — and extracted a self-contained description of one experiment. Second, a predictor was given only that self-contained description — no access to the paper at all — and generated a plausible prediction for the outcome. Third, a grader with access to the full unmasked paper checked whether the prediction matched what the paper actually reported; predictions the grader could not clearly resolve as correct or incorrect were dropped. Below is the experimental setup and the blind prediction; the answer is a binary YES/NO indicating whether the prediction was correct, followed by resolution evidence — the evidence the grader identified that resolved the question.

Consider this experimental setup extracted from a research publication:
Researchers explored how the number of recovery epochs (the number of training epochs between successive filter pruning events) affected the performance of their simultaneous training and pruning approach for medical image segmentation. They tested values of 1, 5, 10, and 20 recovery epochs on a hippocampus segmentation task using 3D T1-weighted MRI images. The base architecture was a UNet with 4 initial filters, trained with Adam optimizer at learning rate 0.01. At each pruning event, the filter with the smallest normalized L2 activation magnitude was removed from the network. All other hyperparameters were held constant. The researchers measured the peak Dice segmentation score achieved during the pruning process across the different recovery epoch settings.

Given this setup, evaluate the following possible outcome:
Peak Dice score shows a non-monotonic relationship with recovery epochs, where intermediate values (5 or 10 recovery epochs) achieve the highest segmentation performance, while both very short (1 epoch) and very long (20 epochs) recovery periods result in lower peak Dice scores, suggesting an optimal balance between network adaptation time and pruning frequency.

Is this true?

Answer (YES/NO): NO